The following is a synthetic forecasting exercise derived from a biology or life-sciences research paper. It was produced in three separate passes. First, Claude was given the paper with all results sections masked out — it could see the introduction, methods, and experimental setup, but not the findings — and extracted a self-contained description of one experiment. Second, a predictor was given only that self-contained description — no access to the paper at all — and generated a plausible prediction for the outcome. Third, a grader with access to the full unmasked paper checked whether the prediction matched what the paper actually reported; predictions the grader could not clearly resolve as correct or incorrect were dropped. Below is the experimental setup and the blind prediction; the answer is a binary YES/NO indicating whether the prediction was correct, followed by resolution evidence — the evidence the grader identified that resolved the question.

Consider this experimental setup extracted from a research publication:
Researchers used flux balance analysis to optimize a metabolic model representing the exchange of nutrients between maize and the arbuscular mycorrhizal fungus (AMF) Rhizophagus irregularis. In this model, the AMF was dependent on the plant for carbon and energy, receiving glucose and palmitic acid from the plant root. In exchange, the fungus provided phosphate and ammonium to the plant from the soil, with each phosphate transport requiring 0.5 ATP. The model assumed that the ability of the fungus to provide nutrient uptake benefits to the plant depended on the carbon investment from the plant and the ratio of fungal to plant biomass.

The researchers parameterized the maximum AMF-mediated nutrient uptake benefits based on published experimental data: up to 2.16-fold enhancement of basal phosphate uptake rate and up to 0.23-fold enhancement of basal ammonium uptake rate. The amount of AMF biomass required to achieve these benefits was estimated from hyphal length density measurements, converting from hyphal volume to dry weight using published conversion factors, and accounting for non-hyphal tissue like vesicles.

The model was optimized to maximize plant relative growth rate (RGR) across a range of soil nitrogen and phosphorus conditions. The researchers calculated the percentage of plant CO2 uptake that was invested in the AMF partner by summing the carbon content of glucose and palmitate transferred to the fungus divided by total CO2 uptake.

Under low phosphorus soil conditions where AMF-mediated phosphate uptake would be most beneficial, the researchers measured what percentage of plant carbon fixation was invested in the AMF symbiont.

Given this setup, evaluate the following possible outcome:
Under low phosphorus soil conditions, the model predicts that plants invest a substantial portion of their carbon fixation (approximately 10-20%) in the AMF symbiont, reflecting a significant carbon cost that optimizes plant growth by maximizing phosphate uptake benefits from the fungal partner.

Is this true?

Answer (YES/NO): NO